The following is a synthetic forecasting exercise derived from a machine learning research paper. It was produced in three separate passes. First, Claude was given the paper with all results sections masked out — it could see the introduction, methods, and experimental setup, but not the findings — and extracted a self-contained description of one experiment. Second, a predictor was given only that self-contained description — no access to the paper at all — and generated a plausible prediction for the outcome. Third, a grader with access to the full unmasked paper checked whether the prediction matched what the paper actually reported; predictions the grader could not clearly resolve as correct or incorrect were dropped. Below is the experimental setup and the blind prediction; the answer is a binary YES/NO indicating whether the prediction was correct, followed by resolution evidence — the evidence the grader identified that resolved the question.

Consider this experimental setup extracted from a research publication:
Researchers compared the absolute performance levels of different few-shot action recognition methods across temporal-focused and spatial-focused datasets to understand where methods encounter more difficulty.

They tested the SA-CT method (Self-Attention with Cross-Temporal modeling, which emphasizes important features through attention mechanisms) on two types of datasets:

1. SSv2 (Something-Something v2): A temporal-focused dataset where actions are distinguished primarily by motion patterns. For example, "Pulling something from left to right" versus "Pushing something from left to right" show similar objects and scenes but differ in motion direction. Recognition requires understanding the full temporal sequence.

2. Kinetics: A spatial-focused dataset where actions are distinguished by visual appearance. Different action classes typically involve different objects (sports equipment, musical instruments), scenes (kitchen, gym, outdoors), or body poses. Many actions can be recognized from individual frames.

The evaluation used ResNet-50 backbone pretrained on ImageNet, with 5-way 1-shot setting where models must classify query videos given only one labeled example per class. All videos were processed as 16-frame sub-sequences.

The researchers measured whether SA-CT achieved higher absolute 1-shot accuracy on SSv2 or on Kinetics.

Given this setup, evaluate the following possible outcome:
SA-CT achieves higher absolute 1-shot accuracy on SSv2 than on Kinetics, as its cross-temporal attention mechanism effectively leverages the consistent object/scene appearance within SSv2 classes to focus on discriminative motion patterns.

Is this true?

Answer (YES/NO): NO